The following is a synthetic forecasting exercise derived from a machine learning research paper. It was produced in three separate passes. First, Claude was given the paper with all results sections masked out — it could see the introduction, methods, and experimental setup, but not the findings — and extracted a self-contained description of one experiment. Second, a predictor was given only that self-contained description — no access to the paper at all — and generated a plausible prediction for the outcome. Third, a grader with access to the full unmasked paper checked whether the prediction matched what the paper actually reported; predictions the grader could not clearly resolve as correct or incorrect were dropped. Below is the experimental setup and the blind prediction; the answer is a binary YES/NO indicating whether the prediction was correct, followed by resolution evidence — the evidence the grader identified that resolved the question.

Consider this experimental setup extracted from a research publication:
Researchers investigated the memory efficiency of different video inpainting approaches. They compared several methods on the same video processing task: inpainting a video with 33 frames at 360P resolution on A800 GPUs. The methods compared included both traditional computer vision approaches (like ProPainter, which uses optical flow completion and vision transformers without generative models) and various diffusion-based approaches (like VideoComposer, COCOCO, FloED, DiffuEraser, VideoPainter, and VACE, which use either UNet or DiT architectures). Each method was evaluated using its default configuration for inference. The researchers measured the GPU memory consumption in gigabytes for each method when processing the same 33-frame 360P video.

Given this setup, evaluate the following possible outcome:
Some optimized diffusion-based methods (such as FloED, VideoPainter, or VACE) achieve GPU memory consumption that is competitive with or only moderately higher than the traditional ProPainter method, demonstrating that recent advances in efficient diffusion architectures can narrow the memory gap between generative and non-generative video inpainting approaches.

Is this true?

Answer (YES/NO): NO